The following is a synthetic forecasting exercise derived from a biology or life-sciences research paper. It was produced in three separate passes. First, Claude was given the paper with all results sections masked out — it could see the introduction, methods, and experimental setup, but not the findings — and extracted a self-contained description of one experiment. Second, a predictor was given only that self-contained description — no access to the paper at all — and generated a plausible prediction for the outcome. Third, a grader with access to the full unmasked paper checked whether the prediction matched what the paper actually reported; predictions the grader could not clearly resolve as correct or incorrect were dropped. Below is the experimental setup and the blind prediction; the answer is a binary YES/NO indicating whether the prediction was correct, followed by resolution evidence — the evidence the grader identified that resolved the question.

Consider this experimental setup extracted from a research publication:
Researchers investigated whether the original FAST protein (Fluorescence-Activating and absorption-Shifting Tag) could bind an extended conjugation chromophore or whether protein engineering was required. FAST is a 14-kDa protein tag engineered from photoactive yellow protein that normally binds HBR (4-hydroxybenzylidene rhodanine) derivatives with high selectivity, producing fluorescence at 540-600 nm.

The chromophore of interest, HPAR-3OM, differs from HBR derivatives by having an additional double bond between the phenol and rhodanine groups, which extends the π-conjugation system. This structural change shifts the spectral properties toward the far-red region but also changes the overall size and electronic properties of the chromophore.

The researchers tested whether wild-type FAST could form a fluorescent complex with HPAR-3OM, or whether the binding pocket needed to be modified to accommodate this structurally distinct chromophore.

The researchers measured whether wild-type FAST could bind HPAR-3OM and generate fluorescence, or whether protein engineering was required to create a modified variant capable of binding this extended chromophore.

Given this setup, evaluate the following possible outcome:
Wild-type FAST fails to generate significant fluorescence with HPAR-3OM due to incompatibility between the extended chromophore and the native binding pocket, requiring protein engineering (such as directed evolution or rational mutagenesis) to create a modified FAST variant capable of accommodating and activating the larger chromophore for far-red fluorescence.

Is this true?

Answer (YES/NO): YES